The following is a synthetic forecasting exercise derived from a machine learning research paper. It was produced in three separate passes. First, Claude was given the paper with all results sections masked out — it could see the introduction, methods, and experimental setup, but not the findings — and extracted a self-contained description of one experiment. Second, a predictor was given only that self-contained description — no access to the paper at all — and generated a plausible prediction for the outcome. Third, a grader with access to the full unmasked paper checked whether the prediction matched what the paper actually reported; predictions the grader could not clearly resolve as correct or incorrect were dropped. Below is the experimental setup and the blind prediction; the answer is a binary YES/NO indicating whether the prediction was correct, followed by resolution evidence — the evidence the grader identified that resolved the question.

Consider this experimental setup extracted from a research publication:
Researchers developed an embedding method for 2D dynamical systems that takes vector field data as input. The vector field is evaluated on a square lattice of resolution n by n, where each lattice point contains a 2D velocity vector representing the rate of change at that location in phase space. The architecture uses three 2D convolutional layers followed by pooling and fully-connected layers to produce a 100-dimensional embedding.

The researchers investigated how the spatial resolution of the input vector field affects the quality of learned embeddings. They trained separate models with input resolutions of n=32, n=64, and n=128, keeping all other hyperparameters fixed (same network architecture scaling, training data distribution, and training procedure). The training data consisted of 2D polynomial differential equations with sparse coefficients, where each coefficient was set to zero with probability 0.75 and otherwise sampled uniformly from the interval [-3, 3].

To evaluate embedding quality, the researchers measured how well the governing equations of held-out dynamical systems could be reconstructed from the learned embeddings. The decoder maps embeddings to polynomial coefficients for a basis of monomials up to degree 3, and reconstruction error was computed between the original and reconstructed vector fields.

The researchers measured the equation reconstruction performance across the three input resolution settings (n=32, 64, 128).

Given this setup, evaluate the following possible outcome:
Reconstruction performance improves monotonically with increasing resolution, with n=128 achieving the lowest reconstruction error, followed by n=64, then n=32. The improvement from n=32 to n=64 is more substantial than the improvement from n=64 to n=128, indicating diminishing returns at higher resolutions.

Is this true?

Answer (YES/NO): NO